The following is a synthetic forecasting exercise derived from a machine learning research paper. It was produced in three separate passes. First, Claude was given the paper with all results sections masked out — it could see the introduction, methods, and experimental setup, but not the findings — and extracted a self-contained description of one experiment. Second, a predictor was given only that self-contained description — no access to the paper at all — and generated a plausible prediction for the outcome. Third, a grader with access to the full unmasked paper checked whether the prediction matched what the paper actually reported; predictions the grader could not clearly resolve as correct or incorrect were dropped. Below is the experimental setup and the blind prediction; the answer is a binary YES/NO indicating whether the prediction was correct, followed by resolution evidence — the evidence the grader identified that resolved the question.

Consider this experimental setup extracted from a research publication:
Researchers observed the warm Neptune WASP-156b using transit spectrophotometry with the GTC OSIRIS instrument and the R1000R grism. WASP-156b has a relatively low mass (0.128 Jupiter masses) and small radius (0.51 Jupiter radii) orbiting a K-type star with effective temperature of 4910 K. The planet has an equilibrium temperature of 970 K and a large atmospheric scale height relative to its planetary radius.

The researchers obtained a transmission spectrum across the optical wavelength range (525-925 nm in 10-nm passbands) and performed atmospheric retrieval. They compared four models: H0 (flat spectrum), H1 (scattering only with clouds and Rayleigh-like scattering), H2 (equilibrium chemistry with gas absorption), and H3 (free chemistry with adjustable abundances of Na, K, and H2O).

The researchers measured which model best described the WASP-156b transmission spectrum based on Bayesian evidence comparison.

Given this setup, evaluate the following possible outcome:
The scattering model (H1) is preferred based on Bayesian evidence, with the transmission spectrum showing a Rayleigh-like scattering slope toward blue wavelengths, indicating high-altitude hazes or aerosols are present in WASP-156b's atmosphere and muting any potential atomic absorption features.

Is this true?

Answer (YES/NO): NO